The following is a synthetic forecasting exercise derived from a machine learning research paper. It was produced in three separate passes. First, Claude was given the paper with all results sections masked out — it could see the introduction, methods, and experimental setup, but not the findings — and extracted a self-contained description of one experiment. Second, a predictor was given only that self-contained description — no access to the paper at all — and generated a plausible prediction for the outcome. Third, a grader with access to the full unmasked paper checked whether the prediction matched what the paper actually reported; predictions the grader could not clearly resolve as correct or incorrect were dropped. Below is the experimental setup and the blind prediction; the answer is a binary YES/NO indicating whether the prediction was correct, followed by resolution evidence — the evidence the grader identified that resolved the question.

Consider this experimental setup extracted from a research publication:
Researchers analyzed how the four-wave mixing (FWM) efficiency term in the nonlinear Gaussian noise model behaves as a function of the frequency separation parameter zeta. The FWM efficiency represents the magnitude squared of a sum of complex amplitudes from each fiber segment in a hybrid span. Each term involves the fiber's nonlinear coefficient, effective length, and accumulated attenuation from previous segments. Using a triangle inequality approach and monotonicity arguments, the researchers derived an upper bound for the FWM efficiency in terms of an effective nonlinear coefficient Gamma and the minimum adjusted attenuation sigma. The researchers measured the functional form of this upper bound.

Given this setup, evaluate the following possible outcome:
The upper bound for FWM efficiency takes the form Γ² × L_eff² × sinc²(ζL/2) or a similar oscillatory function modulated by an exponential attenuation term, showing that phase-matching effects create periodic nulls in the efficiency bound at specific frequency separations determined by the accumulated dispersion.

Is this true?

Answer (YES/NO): NO